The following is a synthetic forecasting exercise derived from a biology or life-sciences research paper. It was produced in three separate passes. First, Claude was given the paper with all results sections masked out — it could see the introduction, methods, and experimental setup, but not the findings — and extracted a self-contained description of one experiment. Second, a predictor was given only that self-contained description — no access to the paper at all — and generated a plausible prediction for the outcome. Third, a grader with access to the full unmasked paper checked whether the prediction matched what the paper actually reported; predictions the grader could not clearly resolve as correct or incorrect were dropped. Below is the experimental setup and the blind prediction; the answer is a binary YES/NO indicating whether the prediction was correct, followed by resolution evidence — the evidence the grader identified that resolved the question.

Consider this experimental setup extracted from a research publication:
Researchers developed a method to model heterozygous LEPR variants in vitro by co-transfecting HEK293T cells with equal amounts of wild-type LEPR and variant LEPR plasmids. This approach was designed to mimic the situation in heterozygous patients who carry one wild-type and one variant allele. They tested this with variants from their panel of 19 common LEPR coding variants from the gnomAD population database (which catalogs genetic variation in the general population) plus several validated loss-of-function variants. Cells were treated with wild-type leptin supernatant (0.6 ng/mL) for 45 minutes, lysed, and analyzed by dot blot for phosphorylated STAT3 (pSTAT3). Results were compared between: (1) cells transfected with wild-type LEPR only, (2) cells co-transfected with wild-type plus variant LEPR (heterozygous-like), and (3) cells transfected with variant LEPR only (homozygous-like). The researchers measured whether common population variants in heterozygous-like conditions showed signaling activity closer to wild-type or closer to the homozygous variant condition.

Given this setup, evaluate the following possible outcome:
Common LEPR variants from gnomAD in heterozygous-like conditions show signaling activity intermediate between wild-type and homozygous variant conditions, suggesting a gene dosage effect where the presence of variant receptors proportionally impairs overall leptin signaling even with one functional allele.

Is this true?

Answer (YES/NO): NO